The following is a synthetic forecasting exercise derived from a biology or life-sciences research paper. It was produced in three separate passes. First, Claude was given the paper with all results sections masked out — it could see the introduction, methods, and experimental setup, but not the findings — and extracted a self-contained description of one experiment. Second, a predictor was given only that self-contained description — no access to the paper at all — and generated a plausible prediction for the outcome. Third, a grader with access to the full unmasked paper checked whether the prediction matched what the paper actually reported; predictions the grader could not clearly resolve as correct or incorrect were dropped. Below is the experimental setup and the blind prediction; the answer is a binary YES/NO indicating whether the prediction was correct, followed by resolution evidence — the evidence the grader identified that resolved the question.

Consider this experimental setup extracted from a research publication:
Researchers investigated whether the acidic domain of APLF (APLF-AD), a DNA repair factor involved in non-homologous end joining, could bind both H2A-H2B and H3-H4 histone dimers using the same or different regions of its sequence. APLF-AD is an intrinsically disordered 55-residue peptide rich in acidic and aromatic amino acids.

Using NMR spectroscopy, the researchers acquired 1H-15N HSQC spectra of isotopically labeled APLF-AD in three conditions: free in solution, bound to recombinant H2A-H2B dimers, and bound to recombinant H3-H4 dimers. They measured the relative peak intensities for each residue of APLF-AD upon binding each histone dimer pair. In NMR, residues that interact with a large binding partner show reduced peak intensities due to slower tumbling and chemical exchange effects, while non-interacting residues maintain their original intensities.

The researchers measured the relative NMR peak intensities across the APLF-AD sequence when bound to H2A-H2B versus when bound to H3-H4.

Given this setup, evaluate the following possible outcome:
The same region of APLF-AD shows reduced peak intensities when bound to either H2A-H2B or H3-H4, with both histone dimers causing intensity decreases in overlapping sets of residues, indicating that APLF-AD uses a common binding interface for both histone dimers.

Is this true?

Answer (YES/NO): NO